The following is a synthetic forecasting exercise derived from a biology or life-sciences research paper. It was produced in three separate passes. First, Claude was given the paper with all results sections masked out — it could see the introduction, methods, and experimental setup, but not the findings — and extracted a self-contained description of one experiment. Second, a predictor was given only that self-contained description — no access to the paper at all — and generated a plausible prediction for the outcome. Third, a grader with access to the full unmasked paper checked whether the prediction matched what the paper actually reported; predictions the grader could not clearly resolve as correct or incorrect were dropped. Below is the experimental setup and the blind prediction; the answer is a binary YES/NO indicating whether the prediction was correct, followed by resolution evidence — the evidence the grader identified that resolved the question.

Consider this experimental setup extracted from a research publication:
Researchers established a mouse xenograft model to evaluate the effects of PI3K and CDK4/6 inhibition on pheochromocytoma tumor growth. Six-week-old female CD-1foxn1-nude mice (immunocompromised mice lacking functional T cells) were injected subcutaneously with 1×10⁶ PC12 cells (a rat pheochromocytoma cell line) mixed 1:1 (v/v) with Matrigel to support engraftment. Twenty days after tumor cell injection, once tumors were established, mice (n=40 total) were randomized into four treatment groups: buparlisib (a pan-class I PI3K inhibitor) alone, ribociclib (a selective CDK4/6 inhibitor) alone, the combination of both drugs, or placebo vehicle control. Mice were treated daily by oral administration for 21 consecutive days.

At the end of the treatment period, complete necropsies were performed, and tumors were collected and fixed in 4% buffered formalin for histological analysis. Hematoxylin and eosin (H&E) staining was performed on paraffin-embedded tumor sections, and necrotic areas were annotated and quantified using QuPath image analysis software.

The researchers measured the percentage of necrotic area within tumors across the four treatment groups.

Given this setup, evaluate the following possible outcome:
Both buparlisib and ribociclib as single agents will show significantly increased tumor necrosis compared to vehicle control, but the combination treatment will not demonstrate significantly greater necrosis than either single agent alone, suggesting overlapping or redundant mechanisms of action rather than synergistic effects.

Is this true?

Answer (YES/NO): NO